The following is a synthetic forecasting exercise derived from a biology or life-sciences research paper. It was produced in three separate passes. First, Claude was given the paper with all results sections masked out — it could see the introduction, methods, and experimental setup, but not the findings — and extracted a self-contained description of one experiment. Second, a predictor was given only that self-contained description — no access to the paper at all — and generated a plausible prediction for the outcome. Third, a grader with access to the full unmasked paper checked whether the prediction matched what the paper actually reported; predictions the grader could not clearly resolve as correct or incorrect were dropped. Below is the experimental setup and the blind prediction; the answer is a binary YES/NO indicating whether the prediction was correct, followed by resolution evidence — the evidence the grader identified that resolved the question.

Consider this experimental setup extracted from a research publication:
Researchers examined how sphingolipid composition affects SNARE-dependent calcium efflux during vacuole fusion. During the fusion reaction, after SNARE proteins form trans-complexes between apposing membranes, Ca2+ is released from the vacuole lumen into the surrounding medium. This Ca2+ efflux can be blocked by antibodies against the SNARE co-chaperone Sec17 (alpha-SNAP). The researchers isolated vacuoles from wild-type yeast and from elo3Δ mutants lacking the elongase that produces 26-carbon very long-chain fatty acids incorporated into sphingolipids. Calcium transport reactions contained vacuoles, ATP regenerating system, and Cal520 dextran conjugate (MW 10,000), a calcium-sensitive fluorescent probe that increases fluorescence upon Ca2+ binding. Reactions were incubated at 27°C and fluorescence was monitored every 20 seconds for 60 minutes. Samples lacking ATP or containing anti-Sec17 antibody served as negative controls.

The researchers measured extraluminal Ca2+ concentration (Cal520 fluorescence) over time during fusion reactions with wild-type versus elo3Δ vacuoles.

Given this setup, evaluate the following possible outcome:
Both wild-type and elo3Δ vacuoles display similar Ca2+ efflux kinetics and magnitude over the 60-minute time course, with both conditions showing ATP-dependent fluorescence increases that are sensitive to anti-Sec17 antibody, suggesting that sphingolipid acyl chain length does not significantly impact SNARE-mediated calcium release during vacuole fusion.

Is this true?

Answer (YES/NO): YES